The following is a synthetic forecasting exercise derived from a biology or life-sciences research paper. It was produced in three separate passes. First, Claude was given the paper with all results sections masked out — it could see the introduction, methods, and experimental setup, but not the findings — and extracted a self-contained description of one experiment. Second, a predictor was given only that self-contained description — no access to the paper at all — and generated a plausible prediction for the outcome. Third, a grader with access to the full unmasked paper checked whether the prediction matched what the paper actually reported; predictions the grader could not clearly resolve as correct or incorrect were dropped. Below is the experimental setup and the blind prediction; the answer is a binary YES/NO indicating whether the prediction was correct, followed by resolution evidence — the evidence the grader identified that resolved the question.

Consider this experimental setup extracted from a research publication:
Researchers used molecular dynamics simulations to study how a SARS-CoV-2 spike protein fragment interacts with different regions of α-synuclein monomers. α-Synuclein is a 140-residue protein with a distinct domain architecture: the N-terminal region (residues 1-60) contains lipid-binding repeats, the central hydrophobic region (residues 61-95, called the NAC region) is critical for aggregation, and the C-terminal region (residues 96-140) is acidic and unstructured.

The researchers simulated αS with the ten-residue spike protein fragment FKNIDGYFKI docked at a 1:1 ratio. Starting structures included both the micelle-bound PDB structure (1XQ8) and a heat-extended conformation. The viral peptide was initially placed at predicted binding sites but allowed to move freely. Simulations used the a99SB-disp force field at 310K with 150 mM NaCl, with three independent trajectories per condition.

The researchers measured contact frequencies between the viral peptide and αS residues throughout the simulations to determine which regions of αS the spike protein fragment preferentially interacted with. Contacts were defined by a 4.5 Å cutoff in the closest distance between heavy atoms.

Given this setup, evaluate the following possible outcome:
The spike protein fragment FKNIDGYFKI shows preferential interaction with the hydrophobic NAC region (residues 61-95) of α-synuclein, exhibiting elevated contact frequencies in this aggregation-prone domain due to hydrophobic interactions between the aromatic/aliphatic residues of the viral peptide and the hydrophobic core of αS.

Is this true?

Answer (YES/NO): NO